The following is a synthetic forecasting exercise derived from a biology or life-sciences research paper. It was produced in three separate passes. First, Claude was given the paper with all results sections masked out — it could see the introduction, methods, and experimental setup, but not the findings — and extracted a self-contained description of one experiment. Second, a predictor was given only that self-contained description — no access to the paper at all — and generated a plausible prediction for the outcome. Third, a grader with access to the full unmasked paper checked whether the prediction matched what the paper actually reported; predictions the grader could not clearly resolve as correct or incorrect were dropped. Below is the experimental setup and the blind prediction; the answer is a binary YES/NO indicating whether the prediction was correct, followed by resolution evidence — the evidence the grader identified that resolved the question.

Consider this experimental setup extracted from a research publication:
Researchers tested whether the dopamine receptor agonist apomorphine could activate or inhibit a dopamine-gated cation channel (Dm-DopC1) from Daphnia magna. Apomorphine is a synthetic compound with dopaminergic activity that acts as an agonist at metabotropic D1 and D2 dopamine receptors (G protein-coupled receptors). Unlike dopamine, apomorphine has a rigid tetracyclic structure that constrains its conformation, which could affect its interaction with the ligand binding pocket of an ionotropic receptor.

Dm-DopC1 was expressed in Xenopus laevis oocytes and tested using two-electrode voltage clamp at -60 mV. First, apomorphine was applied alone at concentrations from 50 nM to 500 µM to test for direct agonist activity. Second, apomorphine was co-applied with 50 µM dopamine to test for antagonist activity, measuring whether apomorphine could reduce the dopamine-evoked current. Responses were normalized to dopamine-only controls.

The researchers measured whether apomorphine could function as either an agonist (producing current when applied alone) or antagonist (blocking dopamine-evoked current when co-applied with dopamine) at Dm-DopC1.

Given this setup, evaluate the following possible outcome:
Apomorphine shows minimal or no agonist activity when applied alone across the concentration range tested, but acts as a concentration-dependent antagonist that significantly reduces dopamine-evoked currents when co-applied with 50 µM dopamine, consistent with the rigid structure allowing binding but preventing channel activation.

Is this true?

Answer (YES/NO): YES